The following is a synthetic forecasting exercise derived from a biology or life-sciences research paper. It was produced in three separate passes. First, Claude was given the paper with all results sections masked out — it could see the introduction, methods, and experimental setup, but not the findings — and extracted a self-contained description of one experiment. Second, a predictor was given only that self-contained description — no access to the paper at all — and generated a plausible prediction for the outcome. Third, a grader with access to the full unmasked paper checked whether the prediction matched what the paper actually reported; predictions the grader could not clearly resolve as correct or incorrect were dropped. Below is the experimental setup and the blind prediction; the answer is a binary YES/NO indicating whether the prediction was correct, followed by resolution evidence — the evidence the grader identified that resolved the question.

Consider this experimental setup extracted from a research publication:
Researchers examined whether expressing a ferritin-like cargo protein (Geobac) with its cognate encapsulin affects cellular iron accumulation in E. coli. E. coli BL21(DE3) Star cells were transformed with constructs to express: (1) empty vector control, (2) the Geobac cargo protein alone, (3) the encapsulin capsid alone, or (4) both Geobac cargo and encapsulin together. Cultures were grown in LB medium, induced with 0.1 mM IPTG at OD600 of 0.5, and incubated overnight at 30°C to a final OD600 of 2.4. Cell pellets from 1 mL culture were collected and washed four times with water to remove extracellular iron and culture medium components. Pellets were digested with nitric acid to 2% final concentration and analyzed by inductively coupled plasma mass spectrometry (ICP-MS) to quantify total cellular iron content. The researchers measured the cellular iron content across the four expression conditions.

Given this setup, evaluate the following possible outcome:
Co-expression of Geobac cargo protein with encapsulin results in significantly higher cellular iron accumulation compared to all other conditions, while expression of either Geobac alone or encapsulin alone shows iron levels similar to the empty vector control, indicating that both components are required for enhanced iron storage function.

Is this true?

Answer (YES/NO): YES